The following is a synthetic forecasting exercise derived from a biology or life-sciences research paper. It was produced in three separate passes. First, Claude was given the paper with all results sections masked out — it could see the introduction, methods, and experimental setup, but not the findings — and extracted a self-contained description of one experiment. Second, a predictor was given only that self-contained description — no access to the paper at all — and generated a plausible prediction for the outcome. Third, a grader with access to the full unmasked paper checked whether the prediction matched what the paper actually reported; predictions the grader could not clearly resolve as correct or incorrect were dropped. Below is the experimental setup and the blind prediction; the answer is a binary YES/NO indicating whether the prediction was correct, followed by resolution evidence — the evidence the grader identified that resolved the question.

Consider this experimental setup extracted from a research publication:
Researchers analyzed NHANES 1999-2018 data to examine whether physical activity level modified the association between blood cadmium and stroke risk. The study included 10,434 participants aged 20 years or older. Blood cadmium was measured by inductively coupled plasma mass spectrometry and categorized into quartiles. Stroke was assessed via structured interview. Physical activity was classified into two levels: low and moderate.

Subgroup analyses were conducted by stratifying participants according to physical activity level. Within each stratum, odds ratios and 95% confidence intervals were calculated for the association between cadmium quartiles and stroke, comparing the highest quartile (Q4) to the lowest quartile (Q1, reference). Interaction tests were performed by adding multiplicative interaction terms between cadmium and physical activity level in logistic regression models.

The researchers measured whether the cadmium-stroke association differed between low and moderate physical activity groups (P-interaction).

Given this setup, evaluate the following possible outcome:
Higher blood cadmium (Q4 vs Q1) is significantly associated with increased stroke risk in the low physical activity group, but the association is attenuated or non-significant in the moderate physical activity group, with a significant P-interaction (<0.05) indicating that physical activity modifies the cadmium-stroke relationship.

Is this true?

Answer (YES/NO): NO